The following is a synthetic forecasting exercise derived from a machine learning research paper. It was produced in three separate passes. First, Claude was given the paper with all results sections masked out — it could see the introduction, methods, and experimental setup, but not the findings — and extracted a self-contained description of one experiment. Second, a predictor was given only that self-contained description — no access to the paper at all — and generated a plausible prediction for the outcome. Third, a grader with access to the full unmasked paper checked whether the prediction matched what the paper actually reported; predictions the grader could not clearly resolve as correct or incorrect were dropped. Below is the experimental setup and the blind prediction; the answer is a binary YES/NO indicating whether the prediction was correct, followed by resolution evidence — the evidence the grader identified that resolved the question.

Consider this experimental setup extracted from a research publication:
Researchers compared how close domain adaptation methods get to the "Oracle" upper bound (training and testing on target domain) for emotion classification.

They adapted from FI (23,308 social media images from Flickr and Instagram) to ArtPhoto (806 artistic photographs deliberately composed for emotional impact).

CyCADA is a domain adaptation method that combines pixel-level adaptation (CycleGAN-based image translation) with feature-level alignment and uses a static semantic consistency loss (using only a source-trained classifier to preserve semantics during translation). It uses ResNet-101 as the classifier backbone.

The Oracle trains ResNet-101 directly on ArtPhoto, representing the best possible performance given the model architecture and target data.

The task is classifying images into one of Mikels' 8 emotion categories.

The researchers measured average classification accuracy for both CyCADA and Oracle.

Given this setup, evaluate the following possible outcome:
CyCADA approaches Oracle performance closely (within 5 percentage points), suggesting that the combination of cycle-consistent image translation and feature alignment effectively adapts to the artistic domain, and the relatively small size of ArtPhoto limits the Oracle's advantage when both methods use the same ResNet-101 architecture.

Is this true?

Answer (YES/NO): NO